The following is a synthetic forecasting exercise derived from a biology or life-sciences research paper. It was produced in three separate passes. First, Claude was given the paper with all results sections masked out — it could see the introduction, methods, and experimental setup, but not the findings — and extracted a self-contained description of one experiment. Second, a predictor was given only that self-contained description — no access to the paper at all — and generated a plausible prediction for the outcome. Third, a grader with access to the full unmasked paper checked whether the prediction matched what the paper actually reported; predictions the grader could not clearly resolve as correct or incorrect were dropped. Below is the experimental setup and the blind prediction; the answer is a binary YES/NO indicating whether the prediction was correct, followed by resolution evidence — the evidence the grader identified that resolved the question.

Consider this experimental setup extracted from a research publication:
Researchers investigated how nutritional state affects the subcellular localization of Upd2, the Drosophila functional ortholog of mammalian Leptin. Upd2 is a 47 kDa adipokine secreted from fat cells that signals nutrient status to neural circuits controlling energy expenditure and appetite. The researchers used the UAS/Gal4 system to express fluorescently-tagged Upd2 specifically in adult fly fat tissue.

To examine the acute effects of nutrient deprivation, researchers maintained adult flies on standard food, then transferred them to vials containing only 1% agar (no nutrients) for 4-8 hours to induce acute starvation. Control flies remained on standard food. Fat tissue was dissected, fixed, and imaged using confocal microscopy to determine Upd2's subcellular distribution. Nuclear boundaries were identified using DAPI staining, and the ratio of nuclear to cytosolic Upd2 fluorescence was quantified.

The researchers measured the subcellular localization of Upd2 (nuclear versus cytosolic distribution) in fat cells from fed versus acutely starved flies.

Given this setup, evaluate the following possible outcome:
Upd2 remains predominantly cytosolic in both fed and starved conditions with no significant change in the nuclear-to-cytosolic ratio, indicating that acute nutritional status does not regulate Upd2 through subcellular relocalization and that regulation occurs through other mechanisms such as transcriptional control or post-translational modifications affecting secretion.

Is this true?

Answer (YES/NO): NO